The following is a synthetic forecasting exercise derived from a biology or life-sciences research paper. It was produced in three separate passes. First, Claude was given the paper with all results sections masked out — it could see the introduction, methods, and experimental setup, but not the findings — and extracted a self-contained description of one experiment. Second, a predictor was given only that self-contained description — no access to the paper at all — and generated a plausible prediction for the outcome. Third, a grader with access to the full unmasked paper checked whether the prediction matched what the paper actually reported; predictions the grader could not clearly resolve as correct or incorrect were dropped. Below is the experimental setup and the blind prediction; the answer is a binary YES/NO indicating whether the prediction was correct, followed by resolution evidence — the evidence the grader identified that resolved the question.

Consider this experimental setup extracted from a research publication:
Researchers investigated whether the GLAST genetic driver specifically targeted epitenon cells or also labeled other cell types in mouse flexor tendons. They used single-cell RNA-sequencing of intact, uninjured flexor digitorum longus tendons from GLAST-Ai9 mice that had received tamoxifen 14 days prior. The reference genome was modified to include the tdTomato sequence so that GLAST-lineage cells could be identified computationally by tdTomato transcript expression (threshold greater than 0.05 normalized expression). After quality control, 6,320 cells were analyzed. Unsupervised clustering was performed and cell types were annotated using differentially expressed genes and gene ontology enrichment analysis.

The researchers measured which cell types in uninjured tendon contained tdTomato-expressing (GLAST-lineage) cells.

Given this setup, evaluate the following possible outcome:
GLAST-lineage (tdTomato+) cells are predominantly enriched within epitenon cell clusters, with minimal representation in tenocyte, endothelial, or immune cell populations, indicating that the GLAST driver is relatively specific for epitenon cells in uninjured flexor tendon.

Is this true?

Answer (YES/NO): NO